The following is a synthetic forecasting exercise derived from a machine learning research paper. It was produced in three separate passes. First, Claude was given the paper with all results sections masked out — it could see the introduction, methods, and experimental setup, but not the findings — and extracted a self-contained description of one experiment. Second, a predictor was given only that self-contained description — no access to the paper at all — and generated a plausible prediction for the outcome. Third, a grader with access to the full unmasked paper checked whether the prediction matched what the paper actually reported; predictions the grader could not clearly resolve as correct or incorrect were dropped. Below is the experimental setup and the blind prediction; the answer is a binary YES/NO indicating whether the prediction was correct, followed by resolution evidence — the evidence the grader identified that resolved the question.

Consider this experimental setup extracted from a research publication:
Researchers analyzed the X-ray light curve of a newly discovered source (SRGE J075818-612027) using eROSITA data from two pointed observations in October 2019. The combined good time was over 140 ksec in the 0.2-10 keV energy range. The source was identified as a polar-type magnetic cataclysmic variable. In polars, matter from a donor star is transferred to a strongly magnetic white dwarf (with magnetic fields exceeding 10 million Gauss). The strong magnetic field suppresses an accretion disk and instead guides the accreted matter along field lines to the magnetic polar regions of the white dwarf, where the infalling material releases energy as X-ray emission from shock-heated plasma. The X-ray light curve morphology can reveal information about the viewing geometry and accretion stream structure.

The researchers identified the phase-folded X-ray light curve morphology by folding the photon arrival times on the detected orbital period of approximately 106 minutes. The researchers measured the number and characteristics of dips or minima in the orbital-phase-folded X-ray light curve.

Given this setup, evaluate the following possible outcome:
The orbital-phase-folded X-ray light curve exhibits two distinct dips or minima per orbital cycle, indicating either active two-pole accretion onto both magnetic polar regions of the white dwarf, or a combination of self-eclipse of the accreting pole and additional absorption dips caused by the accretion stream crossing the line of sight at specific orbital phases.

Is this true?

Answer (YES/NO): YES